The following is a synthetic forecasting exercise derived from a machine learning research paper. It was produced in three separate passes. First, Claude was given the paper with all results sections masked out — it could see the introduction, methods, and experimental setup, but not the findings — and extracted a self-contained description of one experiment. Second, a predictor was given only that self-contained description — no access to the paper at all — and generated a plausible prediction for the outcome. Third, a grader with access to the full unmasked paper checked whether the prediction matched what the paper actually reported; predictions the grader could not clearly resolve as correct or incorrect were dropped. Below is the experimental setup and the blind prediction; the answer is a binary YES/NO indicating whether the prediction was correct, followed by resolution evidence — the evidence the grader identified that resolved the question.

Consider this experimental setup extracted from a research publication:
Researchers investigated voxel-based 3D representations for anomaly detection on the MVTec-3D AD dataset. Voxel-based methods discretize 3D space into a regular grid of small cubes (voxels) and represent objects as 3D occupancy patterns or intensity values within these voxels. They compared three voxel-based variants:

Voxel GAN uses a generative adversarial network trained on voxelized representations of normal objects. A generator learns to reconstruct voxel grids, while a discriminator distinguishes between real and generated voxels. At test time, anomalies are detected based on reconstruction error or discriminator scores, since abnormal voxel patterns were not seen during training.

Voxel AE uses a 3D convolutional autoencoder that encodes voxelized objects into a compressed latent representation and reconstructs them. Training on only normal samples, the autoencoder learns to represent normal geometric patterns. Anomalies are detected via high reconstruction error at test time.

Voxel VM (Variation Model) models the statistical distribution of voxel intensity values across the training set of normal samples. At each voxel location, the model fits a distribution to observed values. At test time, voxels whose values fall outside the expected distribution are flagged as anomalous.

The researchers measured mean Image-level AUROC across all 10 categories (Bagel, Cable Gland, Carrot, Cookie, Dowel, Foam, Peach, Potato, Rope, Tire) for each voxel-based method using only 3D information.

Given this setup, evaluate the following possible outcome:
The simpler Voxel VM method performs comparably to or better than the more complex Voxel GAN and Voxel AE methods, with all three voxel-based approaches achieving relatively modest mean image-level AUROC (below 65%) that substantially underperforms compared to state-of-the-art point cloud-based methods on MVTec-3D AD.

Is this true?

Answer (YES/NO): NO